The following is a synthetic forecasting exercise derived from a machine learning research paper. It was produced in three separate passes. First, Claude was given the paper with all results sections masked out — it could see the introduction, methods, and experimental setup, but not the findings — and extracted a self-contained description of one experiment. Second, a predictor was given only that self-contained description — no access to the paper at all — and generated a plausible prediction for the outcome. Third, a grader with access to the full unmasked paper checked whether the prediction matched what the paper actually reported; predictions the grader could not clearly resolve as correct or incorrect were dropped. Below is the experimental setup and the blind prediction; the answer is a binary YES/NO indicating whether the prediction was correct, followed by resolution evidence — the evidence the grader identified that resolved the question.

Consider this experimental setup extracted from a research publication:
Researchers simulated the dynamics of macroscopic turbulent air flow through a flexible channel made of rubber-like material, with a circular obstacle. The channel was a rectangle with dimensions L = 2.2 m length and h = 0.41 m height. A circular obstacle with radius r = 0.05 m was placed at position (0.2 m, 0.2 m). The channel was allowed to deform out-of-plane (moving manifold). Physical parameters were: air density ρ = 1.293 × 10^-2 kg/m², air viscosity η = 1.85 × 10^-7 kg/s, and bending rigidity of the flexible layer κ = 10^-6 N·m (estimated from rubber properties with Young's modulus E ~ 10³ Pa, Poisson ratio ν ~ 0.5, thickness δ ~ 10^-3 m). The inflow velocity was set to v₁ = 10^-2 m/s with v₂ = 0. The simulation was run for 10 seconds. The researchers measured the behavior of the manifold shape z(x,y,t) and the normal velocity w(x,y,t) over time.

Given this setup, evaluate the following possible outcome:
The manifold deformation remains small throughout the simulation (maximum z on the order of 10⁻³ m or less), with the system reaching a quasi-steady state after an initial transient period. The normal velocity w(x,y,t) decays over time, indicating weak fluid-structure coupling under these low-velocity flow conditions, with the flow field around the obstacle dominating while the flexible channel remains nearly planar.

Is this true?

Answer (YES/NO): NO